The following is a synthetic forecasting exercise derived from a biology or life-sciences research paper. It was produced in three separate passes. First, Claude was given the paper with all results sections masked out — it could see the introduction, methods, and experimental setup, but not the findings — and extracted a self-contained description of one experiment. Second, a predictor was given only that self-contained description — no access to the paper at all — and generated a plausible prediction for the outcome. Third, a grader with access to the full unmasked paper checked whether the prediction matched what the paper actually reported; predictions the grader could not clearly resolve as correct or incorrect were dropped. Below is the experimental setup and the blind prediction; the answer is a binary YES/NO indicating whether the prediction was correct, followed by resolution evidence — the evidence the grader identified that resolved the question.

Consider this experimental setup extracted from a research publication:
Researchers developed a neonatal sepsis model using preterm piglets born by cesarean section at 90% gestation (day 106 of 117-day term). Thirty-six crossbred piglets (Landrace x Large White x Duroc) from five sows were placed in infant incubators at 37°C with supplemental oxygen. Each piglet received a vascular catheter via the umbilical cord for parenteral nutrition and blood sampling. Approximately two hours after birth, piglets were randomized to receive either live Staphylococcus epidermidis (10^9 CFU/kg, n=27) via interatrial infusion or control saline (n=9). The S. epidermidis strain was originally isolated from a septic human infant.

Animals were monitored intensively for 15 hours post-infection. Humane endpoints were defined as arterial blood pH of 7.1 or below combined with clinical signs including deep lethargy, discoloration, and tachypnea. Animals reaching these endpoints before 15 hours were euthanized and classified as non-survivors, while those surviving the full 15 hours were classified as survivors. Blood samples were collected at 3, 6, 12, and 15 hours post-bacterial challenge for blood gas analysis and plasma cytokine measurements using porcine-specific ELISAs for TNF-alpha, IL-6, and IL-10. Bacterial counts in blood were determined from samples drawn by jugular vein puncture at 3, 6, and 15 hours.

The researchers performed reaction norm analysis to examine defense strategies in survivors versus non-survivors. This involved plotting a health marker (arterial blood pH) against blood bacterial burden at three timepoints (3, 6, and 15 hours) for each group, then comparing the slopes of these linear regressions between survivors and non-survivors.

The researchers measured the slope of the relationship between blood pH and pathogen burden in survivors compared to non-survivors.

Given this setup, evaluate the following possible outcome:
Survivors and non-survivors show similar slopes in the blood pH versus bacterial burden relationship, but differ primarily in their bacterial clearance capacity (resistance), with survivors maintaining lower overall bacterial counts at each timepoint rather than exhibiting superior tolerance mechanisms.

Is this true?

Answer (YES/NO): NO